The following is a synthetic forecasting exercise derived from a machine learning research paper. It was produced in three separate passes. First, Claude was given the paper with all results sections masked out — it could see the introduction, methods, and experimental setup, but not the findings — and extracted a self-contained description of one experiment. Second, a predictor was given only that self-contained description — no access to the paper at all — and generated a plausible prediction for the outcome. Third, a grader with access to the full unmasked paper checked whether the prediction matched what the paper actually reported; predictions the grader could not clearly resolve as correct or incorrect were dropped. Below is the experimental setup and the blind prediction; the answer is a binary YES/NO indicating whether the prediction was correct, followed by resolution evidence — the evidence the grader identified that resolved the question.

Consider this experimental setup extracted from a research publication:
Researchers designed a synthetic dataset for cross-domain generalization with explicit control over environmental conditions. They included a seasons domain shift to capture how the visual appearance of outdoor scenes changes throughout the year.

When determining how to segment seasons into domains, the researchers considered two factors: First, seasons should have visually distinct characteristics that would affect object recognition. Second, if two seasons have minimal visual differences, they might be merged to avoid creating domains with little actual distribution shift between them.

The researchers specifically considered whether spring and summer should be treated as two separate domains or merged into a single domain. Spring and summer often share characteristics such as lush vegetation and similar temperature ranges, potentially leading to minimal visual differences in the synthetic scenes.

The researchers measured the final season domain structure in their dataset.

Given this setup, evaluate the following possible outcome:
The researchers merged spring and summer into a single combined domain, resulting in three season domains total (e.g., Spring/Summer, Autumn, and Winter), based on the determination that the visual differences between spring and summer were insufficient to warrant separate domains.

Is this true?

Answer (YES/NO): YES